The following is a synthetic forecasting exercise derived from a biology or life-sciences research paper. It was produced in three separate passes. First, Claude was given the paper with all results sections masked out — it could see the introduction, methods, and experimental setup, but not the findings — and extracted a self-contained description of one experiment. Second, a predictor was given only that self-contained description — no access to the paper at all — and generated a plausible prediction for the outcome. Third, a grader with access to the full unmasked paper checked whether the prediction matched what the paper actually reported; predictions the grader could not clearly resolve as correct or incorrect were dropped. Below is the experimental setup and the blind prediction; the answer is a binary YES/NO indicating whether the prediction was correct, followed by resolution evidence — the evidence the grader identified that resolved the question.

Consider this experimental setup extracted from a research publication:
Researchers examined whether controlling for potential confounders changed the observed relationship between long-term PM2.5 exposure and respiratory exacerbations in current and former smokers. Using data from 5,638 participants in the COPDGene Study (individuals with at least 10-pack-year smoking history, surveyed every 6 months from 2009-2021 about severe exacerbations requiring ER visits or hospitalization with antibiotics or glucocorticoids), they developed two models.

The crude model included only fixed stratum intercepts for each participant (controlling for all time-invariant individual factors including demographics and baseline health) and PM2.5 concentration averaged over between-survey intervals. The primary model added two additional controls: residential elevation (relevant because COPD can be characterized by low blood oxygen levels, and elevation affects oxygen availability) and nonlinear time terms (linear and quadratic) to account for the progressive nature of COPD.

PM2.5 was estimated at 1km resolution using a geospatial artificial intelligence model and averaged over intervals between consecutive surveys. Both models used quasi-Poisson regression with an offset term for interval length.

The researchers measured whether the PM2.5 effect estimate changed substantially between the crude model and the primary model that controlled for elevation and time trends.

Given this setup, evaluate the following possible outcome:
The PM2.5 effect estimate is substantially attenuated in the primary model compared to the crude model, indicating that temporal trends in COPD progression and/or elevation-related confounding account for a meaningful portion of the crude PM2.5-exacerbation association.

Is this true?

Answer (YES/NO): NO